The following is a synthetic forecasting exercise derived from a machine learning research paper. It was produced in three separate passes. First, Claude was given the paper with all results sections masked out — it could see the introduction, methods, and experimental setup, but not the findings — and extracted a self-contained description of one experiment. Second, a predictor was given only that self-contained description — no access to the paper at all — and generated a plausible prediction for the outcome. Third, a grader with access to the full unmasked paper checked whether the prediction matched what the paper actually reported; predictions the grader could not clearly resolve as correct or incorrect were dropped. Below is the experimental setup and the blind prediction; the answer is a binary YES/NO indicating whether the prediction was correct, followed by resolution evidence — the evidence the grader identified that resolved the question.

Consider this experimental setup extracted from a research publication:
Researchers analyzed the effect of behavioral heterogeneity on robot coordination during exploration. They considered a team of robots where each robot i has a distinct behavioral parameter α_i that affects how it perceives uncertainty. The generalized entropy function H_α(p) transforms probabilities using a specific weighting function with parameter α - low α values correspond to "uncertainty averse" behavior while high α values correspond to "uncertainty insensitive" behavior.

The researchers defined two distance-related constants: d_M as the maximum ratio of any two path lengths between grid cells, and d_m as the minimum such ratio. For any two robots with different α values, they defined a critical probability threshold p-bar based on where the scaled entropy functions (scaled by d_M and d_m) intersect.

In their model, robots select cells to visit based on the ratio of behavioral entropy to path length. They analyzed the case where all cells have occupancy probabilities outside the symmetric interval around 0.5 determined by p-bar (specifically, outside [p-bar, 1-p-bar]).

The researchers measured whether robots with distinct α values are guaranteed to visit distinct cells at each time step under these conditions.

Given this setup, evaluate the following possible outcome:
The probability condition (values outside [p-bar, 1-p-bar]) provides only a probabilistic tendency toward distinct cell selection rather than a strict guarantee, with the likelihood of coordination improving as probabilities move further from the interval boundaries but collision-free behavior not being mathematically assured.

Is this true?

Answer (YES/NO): NO